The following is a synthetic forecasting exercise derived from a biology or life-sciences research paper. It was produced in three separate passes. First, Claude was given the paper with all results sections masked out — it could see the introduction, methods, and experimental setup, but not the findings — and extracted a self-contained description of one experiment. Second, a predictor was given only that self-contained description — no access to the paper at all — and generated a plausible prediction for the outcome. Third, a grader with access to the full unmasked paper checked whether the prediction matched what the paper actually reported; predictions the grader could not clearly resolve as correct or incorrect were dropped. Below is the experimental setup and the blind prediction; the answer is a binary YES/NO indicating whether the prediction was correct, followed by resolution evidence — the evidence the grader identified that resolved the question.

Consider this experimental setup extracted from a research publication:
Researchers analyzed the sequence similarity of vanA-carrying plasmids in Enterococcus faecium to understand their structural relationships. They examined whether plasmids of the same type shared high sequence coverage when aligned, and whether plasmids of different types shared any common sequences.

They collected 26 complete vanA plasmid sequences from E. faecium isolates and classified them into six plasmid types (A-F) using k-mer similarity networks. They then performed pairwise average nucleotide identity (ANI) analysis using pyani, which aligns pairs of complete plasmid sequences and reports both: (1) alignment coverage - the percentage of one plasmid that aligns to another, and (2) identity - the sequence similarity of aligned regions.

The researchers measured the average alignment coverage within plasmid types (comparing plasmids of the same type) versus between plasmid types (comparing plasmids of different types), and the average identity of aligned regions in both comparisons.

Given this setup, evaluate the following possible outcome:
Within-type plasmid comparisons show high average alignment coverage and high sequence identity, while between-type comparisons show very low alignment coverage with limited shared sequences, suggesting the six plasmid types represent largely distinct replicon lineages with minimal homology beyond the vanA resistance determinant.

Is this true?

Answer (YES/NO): NO